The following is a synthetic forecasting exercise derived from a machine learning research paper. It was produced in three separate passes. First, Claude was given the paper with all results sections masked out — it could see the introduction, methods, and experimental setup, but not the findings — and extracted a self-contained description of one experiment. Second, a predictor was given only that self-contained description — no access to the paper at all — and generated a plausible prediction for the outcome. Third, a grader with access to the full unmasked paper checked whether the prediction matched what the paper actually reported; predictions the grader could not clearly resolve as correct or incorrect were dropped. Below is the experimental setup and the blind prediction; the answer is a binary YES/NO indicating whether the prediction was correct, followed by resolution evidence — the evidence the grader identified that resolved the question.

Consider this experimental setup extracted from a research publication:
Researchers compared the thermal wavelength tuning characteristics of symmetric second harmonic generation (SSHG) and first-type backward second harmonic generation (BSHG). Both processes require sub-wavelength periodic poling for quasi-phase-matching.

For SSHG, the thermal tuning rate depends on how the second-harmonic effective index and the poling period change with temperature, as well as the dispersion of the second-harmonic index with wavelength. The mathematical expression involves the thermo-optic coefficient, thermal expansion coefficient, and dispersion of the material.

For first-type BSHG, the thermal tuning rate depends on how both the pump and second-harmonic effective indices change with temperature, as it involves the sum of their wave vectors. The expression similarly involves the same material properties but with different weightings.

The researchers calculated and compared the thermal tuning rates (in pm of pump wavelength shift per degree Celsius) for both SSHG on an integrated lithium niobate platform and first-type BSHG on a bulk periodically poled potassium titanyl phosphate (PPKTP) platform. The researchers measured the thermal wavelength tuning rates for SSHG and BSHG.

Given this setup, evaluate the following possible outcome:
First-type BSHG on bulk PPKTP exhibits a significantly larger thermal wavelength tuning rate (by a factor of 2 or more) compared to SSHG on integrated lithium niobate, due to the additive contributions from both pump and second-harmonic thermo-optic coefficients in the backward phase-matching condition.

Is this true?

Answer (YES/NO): NO